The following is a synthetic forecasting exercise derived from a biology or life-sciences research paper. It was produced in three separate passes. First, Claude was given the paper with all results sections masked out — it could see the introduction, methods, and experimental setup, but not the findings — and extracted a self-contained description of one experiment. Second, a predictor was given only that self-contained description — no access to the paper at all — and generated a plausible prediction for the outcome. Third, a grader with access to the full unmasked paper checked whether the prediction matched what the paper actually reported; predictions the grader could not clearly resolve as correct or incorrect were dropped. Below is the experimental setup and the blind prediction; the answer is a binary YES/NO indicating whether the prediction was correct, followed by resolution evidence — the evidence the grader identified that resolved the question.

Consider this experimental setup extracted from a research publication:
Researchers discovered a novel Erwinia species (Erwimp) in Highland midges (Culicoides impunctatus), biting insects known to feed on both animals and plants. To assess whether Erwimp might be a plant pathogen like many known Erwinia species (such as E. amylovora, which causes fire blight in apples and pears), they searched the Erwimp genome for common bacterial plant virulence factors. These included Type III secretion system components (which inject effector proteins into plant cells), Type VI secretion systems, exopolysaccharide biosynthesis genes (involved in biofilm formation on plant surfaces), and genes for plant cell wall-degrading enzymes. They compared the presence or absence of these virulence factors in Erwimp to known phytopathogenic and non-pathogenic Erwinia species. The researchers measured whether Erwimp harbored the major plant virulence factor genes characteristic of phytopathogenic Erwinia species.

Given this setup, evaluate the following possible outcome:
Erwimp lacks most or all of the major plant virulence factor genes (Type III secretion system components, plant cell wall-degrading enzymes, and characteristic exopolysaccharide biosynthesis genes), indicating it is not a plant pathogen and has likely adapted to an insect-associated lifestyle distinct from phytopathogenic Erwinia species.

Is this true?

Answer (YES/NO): NO